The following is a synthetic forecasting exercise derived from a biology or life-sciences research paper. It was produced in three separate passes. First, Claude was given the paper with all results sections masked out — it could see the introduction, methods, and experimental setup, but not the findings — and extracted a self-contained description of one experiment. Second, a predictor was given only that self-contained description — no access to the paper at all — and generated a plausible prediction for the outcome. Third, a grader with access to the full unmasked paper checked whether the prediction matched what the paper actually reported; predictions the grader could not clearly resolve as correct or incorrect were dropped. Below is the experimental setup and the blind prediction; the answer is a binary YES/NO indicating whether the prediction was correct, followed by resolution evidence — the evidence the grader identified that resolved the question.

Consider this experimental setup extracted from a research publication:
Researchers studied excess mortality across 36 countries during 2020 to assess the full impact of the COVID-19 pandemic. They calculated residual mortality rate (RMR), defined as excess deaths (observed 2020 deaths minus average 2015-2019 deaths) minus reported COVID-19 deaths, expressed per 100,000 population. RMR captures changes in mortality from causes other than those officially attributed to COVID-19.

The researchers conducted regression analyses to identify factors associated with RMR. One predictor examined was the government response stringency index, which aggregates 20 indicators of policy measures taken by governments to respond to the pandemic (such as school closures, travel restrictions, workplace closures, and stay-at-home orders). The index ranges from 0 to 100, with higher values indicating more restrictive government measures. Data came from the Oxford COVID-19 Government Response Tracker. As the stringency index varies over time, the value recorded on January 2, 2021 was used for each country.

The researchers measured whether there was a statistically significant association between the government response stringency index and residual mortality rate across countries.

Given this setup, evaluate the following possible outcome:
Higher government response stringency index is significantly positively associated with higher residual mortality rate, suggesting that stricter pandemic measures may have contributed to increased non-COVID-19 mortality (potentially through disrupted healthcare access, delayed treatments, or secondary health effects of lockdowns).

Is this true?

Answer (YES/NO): YES